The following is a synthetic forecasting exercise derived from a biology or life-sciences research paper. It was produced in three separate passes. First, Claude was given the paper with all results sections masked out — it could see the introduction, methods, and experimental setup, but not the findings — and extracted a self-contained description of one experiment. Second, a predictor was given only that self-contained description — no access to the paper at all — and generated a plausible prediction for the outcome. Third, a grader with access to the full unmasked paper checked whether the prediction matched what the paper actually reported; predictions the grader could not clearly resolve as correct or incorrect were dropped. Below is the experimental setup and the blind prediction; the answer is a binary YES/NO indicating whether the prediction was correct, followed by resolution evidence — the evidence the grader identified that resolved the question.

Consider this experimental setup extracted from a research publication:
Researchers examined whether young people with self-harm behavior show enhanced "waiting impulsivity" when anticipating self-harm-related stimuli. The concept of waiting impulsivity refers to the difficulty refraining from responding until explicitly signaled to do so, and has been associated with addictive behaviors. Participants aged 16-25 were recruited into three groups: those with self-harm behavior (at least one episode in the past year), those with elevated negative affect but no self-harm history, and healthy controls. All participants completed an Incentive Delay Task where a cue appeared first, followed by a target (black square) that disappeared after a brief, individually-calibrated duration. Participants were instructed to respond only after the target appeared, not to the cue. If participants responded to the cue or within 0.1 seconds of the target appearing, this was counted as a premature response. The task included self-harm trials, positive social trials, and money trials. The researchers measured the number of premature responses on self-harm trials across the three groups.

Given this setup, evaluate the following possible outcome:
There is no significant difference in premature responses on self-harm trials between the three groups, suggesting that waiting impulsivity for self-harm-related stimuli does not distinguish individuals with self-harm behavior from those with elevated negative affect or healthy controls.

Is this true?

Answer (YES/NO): YES